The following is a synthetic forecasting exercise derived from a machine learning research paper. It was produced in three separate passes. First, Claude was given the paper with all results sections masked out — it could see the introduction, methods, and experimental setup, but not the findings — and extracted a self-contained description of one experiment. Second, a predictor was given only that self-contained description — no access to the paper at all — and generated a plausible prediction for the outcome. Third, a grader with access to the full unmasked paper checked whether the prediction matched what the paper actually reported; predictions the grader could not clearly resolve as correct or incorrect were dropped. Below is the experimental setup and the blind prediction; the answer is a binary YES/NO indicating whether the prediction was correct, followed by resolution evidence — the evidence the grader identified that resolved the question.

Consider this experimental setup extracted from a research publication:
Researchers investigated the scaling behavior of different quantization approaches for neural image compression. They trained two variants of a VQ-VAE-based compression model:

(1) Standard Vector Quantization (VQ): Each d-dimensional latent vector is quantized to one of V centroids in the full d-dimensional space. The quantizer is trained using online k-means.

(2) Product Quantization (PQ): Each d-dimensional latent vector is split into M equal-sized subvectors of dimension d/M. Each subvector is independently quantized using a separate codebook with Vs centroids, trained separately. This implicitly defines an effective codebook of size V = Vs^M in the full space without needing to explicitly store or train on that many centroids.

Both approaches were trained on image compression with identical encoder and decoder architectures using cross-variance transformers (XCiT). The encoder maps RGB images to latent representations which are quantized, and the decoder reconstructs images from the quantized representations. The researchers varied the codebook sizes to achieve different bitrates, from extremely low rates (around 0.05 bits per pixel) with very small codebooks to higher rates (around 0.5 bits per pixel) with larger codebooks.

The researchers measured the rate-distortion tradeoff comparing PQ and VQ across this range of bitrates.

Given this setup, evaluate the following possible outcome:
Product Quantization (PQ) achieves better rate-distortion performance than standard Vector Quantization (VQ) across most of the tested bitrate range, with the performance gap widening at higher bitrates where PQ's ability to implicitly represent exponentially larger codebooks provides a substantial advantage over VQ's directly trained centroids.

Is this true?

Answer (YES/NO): YES